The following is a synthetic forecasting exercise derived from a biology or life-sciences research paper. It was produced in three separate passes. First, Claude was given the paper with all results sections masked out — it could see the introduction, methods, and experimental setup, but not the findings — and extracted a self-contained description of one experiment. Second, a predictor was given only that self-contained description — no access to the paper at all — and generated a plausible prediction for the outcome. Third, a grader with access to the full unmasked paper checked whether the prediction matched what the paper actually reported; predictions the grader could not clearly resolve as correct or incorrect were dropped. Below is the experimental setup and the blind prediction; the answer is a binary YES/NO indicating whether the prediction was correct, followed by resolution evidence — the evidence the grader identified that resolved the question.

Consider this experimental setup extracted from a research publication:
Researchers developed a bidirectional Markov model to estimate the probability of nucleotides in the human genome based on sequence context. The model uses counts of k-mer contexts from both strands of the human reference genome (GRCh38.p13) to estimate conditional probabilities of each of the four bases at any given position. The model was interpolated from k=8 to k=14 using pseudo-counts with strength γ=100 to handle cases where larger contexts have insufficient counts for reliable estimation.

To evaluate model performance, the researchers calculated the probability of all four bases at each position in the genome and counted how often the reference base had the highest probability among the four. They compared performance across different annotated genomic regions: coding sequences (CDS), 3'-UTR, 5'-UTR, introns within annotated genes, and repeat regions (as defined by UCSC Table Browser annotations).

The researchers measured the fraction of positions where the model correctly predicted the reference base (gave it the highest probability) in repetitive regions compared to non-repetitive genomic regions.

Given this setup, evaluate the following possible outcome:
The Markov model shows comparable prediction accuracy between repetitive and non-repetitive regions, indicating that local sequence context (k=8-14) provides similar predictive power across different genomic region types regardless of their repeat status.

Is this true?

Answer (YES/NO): NO